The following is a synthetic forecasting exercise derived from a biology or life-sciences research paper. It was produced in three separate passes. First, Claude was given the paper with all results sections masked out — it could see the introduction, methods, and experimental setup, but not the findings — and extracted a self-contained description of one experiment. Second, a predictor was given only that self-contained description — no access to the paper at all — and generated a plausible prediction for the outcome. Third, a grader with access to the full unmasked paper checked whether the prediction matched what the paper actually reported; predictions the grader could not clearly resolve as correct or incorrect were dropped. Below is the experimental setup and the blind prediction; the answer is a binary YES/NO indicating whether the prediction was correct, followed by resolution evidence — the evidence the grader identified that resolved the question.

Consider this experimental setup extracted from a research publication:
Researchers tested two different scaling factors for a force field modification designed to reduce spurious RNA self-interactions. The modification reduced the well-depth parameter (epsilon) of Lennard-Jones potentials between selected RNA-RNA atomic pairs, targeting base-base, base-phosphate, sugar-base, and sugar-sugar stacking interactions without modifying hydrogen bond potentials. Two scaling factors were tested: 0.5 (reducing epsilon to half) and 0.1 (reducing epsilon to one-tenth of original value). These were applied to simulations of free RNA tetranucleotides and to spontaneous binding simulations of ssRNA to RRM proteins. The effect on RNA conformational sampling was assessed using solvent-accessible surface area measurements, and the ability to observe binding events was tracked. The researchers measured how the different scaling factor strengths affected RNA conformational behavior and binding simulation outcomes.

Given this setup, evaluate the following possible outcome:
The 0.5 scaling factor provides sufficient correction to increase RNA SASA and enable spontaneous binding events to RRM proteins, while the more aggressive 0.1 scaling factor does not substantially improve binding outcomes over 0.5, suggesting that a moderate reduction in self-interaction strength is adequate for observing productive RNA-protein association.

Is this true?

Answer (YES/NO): YES